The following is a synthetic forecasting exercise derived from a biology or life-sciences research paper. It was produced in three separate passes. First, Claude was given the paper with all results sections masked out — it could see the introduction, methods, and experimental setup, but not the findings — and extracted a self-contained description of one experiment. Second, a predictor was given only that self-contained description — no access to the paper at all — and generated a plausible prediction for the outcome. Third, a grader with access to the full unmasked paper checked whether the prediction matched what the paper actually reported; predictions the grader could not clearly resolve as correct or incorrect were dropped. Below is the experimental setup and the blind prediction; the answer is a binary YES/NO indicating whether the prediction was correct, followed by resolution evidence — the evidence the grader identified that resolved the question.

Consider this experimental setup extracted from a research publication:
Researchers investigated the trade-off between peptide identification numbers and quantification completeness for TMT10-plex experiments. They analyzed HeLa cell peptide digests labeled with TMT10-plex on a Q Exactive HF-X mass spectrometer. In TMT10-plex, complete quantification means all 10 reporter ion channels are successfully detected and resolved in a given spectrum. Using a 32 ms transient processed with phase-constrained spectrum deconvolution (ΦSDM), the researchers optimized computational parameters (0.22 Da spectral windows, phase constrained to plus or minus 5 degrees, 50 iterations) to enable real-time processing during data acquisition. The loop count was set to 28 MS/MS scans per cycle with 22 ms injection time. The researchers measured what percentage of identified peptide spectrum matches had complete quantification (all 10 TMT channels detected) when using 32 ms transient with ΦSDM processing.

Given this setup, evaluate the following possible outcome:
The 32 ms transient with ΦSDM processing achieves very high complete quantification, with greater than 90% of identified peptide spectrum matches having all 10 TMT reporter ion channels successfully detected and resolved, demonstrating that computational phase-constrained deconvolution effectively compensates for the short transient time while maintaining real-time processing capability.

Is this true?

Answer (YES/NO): YES